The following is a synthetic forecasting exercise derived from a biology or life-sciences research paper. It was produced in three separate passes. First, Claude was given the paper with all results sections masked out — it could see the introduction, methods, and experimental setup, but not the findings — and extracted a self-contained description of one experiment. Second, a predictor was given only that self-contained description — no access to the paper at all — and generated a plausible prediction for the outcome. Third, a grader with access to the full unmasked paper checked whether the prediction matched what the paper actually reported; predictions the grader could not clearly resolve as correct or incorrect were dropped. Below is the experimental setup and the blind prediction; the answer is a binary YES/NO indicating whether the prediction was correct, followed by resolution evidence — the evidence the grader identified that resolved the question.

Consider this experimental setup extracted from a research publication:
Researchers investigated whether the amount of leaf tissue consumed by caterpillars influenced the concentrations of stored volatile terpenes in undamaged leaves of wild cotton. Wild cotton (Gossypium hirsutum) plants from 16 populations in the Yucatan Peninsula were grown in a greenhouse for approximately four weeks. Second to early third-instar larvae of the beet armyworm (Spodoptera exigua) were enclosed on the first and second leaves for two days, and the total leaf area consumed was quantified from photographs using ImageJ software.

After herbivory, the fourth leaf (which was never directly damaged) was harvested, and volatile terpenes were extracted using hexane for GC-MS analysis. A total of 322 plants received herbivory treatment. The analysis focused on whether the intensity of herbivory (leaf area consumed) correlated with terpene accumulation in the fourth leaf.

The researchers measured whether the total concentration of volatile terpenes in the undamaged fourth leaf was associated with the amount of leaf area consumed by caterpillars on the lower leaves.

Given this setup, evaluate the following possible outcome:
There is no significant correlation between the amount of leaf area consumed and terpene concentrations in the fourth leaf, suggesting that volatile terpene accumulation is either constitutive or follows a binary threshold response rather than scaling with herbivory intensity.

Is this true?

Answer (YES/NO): NO